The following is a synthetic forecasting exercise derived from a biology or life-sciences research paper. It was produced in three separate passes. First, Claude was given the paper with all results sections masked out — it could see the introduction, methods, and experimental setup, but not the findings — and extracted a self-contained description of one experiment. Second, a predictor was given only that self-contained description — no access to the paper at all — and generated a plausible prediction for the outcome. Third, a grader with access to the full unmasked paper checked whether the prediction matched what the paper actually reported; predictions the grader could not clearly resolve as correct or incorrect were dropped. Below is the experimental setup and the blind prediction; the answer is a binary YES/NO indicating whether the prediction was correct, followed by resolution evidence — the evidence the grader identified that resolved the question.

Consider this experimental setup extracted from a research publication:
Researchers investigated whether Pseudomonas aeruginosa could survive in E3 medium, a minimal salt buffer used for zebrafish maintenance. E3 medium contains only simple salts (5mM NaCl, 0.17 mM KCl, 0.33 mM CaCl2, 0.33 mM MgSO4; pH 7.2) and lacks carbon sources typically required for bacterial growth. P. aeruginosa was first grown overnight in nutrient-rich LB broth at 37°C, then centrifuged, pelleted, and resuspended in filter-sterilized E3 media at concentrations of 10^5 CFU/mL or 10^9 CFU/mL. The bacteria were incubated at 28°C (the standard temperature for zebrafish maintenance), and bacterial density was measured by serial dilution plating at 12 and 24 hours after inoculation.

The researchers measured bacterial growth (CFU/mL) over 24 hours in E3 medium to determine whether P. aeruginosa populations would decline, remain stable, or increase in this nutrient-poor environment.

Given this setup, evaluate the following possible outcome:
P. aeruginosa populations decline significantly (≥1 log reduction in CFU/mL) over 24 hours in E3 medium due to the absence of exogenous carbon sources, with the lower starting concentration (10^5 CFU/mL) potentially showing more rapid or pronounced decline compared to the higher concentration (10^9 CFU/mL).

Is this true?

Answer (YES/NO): NO